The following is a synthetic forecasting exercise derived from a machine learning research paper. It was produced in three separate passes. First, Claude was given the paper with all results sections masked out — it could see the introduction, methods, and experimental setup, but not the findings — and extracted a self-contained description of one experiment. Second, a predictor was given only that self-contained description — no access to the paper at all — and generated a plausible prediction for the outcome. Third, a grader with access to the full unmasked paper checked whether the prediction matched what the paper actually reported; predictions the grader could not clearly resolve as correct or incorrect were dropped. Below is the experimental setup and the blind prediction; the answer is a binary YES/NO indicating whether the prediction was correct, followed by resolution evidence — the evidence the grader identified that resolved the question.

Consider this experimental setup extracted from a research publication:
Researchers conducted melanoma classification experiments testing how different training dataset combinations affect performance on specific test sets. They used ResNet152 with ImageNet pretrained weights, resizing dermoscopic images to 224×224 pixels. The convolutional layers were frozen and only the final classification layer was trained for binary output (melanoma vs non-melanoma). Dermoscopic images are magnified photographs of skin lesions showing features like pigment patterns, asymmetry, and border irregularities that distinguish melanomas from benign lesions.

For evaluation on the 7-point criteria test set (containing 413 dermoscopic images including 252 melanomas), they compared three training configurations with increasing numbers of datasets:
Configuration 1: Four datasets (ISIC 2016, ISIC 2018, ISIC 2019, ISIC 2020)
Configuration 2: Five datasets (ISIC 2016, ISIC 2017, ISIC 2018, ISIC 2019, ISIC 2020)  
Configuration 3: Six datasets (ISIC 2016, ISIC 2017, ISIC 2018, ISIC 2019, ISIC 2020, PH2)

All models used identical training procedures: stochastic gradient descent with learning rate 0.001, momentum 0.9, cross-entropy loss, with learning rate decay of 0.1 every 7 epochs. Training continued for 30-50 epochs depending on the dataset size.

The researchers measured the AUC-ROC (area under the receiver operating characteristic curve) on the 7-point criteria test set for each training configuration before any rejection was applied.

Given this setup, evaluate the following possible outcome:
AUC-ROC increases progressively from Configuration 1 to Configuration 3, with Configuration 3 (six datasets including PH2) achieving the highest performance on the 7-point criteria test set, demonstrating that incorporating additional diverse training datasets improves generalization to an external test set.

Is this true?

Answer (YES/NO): NO